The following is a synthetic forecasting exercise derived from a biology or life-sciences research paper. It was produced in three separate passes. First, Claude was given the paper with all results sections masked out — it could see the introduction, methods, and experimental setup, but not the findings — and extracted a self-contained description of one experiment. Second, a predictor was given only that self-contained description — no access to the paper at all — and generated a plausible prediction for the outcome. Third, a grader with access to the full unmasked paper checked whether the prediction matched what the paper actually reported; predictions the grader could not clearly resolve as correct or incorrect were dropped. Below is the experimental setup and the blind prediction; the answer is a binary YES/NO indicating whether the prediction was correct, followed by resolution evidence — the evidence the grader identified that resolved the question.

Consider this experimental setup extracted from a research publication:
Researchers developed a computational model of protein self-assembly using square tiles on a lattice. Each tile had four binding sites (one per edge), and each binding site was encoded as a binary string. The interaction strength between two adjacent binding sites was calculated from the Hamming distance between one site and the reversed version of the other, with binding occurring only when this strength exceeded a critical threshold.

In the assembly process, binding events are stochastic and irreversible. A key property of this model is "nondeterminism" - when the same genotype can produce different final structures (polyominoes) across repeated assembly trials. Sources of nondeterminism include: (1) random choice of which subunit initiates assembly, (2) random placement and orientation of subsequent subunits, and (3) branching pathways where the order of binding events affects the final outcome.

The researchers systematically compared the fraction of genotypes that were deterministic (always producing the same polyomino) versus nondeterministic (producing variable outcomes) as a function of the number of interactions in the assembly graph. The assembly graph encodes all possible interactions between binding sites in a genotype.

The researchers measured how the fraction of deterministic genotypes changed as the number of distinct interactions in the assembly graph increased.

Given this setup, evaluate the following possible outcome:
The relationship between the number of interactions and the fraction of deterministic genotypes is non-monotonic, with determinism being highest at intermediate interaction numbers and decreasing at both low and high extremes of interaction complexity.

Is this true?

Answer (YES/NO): NO